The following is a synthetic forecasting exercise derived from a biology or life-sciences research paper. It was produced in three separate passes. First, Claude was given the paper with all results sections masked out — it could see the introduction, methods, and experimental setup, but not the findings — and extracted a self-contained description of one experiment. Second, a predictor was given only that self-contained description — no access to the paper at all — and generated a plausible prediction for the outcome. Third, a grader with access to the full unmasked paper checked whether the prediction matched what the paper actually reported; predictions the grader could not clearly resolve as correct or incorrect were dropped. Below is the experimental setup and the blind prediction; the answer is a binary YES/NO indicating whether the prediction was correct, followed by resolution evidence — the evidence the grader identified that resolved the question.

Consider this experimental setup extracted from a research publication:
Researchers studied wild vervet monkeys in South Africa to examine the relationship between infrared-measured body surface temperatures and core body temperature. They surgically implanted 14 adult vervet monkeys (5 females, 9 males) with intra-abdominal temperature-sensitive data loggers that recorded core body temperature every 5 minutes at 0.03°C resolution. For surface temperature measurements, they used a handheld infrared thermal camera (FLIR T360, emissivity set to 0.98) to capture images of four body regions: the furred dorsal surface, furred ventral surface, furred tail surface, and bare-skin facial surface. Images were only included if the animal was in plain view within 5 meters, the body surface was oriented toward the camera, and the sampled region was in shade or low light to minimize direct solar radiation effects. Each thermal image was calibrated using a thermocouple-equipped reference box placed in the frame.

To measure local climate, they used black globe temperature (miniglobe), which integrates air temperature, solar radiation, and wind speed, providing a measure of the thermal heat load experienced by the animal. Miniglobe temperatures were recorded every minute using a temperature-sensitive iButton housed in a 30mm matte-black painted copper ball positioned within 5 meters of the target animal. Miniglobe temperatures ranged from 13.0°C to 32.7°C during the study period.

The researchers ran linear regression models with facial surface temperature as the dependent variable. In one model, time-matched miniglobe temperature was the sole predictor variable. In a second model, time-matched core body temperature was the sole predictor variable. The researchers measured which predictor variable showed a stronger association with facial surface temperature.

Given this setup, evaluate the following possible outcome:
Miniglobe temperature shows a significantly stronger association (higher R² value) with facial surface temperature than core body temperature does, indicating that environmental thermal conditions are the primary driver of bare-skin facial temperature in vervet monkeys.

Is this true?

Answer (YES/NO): YES